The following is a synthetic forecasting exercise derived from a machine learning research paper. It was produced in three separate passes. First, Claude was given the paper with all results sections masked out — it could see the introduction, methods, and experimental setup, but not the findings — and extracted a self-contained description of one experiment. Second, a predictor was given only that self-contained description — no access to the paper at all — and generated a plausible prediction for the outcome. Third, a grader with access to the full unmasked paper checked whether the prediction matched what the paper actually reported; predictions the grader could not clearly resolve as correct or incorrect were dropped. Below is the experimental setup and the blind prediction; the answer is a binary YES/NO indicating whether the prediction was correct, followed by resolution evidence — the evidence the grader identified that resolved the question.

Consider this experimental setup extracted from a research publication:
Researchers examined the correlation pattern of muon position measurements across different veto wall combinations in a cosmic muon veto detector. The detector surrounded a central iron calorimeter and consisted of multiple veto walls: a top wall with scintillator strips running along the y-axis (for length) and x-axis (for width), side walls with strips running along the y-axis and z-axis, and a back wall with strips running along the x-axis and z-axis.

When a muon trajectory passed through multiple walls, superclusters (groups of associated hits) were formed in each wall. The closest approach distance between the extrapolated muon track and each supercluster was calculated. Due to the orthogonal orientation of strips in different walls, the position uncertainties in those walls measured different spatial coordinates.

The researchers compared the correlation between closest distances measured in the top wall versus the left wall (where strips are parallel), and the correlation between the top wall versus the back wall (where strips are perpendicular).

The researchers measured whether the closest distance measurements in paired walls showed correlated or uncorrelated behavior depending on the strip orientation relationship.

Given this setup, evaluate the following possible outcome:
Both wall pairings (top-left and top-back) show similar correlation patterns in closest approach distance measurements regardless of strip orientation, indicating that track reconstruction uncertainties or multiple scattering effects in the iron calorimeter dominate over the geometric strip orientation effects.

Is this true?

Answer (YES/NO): NO